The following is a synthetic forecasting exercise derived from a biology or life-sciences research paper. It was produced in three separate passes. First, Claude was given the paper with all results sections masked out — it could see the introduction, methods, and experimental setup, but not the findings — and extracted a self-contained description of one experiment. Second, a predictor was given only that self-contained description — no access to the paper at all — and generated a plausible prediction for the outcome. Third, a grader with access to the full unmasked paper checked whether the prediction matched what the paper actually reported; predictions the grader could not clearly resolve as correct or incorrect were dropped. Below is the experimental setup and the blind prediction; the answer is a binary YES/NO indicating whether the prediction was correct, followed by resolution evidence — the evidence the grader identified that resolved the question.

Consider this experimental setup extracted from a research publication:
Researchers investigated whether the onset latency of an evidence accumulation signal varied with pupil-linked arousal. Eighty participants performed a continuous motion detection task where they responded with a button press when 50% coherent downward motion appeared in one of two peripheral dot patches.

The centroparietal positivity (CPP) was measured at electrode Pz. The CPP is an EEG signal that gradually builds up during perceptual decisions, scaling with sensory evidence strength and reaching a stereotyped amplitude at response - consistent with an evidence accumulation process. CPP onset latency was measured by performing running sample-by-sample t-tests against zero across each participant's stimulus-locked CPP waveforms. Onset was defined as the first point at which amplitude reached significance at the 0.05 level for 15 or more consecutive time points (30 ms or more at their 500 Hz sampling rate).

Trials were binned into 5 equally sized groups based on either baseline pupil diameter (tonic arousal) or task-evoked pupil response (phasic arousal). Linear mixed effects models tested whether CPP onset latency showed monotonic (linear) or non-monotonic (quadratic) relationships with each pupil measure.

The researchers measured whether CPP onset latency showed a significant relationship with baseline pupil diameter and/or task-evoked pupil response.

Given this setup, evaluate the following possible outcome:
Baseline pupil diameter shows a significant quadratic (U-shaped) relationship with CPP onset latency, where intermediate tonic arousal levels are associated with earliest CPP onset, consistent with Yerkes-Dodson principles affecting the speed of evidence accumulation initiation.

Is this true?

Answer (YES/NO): NO